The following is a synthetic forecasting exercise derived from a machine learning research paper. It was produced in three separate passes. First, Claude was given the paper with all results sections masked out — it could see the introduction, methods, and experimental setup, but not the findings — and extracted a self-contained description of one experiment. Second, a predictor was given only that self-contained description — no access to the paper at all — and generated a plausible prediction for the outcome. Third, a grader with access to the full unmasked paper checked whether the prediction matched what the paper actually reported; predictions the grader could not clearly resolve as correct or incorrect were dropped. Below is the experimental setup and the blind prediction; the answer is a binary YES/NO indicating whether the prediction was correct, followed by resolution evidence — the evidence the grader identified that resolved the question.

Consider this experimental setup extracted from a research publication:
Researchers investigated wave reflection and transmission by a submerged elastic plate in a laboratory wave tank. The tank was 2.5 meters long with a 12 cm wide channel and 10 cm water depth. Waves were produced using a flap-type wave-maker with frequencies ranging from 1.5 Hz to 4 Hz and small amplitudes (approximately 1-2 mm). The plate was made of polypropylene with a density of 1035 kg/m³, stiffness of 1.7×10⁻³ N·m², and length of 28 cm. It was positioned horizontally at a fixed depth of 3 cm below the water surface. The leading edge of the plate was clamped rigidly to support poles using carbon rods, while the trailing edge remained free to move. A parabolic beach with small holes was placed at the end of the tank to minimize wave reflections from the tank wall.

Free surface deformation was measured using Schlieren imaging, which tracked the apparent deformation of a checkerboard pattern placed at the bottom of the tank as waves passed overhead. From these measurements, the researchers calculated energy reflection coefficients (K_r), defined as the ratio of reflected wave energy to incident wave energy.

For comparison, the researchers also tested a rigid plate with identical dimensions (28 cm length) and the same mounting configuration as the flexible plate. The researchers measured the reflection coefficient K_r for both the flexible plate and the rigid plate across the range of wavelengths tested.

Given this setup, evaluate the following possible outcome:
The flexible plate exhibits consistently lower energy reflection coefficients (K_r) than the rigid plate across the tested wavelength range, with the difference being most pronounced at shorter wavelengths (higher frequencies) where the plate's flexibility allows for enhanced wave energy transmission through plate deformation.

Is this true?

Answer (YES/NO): NO